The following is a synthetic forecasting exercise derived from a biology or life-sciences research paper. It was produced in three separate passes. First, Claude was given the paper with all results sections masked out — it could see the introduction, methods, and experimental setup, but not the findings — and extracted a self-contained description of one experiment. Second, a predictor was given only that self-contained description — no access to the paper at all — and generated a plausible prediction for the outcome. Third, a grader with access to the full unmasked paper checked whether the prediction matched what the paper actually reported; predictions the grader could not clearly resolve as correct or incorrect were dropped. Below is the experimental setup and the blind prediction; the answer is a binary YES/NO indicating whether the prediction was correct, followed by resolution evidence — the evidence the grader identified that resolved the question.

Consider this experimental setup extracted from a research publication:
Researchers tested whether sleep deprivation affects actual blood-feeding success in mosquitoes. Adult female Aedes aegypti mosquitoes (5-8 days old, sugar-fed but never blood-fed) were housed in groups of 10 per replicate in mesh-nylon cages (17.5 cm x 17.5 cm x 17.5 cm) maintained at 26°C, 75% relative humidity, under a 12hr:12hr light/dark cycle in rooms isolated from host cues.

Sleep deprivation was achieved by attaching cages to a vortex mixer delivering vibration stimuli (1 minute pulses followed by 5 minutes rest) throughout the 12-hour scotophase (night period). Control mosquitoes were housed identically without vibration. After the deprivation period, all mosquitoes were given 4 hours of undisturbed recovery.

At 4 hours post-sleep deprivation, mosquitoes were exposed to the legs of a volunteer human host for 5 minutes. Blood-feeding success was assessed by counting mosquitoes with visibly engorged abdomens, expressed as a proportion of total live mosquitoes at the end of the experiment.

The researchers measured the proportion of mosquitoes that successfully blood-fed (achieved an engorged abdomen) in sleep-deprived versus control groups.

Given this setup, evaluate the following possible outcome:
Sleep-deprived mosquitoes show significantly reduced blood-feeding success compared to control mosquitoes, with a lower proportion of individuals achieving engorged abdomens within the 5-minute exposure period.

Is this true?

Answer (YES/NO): YES